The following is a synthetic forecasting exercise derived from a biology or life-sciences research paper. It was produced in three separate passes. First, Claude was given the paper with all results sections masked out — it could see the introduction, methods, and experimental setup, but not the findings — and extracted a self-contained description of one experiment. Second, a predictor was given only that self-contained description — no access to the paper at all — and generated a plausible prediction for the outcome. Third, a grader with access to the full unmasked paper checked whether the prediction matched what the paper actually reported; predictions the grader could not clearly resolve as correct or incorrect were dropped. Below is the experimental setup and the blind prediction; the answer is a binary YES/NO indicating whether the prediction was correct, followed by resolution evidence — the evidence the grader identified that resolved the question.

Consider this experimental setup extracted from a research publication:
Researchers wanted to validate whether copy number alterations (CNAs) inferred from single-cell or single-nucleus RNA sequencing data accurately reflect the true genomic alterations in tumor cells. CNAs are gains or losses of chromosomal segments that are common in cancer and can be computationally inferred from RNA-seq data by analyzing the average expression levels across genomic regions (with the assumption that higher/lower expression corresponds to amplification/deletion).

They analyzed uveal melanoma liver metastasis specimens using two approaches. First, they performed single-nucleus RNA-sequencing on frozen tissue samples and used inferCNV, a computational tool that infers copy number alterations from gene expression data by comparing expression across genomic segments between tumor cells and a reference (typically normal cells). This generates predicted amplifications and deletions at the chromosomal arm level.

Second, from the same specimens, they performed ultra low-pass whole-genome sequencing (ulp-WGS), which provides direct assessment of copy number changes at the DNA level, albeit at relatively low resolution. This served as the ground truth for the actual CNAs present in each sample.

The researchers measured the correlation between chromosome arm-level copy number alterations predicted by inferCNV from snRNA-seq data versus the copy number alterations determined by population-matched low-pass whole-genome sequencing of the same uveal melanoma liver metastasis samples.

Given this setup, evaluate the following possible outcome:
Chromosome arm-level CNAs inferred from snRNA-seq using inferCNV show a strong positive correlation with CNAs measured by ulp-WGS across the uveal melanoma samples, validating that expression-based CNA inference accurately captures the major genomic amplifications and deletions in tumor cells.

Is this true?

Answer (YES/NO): YES